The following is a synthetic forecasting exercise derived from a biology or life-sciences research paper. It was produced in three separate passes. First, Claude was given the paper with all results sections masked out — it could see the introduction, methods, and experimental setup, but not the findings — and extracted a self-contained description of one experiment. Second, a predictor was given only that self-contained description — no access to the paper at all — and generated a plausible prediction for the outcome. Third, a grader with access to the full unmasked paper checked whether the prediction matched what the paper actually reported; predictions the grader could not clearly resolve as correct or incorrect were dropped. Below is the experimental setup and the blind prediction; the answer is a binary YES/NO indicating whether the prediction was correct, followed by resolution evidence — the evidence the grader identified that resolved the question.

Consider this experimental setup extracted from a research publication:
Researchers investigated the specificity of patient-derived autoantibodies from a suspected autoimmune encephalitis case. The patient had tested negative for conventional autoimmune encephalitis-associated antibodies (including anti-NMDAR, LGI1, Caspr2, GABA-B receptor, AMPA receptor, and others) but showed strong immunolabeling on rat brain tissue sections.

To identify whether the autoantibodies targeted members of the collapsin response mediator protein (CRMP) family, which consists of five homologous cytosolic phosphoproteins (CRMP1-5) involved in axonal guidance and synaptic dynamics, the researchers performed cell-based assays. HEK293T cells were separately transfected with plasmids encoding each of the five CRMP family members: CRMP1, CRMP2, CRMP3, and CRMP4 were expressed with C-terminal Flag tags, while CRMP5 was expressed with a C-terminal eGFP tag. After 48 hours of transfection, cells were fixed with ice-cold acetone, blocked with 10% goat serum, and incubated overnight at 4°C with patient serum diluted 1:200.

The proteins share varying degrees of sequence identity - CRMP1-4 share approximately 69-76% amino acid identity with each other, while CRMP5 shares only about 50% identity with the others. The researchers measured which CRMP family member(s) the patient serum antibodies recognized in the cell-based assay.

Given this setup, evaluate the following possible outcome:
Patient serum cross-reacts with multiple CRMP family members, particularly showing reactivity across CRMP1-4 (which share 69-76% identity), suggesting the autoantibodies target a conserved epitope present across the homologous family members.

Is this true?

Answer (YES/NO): NO